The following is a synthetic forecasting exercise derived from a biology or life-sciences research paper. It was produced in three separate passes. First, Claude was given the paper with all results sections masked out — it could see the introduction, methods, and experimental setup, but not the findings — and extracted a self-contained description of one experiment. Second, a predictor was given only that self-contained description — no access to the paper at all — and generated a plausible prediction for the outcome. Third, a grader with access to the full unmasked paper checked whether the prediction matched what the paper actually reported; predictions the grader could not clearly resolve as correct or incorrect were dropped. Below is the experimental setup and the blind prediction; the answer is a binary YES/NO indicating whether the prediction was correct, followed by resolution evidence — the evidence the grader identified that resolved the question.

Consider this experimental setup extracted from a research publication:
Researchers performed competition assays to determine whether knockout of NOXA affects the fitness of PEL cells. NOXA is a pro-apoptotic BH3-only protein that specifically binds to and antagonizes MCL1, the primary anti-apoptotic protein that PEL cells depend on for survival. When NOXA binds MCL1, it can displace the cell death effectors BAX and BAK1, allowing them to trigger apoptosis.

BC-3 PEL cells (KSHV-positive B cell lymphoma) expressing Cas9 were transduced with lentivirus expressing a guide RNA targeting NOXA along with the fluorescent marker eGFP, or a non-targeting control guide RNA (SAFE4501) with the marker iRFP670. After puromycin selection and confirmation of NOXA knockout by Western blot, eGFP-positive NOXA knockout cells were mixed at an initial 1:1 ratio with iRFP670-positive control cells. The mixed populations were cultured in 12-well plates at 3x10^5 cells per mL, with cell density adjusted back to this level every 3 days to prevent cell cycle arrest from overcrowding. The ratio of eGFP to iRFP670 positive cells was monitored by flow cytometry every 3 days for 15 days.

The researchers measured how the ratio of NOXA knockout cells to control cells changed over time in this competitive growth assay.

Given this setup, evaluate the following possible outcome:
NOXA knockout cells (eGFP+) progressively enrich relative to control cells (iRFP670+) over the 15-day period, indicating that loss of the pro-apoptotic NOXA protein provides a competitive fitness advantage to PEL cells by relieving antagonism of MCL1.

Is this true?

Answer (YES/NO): YES